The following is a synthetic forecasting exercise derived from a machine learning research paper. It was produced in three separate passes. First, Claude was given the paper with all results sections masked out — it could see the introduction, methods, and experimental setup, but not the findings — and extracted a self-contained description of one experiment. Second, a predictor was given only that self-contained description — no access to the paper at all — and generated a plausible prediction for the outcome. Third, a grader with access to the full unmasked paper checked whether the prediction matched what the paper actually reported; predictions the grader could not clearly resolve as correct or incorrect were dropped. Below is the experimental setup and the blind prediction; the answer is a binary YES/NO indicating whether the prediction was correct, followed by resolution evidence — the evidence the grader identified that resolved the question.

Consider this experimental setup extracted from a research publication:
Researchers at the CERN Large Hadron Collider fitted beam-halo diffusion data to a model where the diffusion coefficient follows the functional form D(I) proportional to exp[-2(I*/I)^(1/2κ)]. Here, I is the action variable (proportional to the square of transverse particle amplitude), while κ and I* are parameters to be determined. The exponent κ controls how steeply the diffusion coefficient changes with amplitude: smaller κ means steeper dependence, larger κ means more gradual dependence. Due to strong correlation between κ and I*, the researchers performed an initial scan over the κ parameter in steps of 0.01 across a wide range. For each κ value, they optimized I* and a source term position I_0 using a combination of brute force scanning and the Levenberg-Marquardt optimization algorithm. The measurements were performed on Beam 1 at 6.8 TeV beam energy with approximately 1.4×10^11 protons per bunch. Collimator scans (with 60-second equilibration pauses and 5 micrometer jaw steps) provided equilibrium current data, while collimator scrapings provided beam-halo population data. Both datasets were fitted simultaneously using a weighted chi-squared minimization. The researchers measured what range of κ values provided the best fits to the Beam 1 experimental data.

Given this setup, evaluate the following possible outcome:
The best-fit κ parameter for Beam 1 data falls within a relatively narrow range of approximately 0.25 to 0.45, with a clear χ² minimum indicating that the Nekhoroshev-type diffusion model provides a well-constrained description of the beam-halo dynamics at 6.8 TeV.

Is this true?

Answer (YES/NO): NO